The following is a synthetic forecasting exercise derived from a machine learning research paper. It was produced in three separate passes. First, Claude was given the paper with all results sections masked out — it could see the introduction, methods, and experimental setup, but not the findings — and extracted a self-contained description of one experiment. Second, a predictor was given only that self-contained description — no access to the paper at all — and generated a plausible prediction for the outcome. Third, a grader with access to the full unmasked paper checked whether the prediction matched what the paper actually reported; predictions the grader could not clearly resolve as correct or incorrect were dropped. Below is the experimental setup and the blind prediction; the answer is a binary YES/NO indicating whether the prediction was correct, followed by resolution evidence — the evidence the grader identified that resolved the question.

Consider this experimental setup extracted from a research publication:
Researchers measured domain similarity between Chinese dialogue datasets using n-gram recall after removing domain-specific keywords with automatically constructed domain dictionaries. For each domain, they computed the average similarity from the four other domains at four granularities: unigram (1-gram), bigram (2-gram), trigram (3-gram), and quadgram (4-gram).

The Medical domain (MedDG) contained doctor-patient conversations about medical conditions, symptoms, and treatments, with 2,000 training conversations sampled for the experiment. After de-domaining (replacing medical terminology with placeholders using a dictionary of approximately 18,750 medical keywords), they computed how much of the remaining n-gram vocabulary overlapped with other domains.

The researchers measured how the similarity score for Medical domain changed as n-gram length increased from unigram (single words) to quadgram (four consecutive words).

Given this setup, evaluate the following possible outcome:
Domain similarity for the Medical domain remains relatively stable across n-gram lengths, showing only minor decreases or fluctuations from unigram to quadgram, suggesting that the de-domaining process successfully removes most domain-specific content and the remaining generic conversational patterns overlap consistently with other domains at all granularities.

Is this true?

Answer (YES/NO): NO